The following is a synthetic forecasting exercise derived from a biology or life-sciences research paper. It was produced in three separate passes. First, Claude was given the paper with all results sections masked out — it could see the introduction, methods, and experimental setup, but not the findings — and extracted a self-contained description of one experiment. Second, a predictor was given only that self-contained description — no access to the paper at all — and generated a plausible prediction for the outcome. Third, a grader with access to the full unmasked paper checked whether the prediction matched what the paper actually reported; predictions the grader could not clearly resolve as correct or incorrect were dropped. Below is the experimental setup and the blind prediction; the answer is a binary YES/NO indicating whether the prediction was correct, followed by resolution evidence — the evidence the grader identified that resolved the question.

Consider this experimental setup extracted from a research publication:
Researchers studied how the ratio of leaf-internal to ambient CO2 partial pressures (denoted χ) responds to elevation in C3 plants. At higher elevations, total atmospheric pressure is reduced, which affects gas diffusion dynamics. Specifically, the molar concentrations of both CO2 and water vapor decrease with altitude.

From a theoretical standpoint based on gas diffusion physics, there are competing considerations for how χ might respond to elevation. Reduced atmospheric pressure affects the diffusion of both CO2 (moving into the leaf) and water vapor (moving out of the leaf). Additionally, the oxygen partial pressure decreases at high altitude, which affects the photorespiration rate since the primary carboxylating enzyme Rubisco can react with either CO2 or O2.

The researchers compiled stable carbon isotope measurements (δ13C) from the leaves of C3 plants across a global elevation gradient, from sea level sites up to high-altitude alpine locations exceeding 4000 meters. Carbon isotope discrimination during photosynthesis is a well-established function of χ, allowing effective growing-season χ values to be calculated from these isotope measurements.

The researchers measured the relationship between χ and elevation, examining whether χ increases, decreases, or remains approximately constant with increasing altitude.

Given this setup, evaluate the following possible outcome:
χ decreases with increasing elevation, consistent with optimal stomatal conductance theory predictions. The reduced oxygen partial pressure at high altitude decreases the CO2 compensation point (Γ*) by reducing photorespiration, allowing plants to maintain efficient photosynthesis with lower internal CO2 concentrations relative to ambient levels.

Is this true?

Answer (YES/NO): YES